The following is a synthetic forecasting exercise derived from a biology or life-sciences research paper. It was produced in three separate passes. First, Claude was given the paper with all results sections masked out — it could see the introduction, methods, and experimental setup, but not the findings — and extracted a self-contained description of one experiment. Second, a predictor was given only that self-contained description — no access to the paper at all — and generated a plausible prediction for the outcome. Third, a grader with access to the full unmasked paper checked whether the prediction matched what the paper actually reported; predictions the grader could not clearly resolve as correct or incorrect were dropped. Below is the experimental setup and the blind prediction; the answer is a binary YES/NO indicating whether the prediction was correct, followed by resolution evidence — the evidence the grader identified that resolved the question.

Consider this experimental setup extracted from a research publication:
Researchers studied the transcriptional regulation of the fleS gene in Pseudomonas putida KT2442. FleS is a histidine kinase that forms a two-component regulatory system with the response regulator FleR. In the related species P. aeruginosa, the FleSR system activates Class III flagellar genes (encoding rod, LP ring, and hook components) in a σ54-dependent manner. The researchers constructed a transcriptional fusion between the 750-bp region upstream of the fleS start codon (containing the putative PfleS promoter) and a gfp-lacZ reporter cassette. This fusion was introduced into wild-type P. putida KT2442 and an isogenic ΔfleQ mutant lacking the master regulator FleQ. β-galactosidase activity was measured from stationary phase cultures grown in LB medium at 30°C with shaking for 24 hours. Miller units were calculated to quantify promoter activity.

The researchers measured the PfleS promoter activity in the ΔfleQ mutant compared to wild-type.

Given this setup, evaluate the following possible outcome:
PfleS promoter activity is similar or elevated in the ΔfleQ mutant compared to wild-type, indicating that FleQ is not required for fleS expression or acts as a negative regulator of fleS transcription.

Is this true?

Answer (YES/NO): NO